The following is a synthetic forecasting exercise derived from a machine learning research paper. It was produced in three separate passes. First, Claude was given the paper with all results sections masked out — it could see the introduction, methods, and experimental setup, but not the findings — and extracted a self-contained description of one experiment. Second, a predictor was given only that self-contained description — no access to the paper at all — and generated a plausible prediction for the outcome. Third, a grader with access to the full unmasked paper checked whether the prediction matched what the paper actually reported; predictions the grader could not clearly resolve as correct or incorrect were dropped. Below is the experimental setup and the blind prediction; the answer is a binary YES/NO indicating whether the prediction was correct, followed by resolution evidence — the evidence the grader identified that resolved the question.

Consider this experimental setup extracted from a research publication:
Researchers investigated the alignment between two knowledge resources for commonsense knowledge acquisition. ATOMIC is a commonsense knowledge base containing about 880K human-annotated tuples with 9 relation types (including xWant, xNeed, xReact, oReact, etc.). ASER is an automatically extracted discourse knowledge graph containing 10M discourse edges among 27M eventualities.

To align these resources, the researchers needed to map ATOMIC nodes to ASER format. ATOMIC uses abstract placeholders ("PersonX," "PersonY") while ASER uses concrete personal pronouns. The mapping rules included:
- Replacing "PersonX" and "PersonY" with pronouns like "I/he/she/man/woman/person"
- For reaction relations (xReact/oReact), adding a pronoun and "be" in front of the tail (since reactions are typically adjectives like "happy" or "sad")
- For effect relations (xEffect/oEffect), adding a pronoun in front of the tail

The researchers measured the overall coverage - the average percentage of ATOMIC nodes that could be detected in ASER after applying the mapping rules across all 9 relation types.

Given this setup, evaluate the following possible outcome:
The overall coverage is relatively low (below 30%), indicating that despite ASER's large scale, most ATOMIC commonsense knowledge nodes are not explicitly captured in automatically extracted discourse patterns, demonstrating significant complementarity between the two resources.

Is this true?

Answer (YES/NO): NO